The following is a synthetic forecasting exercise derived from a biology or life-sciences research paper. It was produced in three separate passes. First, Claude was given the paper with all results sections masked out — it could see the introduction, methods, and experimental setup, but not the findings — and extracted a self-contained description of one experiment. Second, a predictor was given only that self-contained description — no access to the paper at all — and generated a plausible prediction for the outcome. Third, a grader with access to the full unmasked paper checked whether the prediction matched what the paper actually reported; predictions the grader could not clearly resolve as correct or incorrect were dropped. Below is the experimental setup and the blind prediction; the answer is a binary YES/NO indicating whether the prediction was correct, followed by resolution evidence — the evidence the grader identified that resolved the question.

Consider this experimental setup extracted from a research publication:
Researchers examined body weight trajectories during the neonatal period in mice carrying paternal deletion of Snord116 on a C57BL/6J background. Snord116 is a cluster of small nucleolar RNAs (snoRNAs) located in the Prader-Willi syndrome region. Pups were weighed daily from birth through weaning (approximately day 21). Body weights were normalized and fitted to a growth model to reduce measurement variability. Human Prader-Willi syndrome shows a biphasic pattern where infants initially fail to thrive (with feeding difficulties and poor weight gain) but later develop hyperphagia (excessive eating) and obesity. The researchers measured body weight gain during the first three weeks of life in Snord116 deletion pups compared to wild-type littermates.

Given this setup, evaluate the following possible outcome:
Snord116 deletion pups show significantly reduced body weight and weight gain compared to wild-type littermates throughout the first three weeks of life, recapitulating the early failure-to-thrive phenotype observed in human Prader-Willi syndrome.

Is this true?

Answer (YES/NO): YES